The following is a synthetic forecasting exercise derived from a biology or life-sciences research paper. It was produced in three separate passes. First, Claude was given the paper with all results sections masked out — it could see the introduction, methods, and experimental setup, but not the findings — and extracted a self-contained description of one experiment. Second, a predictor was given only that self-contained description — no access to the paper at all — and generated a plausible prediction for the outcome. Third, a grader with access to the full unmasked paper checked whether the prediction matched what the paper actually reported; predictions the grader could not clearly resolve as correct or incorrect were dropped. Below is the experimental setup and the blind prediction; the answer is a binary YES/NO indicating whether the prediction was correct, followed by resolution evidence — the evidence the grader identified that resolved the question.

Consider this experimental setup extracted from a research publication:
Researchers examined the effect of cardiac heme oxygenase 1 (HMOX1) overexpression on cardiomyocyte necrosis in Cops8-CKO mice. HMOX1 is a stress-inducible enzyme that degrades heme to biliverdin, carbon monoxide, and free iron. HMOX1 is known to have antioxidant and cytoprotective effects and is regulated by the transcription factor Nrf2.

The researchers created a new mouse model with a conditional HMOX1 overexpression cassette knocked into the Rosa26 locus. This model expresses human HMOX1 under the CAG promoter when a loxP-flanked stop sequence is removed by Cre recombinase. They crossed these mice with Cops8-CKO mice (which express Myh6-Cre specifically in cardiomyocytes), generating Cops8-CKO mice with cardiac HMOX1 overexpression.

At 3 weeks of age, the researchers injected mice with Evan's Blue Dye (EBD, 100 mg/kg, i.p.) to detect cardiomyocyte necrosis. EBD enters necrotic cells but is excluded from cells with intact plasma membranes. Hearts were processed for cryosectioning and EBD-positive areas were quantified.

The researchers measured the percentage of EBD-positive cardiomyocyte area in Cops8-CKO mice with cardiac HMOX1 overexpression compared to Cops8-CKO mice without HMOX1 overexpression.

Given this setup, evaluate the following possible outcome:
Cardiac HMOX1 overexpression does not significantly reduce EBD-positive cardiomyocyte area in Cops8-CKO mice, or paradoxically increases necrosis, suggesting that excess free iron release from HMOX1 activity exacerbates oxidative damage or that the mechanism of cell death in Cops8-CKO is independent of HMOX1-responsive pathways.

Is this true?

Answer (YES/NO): YES